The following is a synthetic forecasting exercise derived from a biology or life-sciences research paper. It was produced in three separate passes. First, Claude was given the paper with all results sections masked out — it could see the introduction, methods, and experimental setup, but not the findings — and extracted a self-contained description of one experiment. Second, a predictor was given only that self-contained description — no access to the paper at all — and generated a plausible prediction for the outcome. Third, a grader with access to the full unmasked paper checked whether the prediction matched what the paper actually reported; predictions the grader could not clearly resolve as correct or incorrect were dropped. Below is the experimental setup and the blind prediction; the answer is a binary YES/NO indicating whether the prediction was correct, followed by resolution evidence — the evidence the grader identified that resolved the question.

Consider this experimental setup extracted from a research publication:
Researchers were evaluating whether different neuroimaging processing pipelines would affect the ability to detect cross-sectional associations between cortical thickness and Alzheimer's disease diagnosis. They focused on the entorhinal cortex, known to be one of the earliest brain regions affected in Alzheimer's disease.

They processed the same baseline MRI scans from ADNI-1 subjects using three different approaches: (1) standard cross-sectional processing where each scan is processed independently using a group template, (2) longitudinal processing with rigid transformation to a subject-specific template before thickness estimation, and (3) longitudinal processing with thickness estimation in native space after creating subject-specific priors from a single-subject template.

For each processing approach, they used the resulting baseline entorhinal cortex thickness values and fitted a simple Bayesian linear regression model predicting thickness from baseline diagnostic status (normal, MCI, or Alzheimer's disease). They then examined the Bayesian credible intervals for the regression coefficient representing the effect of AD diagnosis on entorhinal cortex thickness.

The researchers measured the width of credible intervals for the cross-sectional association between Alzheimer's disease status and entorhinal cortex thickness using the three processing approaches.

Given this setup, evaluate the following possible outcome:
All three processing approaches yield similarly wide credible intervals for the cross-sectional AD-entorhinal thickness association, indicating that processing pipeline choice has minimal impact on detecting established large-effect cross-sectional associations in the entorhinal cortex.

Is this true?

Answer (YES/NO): YES